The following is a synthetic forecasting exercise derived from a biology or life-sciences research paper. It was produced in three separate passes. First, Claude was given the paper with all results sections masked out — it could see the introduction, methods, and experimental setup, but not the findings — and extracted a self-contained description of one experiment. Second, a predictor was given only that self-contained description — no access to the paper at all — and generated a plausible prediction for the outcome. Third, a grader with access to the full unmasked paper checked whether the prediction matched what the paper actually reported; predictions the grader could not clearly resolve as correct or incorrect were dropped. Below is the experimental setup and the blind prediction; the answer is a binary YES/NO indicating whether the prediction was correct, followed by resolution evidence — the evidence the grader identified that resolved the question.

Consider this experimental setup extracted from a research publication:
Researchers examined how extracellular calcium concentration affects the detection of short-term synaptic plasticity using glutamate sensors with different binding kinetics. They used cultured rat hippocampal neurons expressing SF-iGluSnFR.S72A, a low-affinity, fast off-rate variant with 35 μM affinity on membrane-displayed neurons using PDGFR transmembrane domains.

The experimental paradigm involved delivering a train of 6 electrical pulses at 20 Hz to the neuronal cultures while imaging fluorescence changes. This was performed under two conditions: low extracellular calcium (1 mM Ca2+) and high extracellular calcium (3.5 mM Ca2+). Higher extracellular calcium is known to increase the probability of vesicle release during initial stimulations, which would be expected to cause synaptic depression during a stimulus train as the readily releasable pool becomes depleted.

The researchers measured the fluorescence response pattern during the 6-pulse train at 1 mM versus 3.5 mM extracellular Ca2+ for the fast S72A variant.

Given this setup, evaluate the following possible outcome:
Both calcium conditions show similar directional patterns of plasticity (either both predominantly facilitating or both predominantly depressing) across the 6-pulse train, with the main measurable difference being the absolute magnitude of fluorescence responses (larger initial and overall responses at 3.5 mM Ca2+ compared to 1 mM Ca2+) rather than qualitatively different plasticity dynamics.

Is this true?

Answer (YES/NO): NO